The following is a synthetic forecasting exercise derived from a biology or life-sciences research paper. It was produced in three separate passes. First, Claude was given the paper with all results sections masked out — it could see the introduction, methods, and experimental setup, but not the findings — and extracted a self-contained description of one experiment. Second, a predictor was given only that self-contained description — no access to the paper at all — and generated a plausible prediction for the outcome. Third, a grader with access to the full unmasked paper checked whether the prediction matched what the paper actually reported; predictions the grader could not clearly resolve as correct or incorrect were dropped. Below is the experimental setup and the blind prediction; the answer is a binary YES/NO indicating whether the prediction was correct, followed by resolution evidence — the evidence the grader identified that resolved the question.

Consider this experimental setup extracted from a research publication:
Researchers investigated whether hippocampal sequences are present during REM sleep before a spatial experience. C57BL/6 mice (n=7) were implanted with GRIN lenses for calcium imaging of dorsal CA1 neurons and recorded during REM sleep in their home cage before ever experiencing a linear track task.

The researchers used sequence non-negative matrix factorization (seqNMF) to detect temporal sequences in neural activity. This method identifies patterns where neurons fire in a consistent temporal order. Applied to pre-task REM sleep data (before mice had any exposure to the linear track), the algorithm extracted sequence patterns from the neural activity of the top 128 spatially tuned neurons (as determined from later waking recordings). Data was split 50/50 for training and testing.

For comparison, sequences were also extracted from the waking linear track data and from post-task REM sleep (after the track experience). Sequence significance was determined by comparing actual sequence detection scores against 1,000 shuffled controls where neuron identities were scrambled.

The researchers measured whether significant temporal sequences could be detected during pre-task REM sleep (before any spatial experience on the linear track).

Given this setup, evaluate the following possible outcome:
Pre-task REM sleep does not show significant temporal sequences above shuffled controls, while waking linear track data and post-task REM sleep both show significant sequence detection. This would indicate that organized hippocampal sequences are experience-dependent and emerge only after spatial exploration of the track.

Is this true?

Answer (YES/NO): NO